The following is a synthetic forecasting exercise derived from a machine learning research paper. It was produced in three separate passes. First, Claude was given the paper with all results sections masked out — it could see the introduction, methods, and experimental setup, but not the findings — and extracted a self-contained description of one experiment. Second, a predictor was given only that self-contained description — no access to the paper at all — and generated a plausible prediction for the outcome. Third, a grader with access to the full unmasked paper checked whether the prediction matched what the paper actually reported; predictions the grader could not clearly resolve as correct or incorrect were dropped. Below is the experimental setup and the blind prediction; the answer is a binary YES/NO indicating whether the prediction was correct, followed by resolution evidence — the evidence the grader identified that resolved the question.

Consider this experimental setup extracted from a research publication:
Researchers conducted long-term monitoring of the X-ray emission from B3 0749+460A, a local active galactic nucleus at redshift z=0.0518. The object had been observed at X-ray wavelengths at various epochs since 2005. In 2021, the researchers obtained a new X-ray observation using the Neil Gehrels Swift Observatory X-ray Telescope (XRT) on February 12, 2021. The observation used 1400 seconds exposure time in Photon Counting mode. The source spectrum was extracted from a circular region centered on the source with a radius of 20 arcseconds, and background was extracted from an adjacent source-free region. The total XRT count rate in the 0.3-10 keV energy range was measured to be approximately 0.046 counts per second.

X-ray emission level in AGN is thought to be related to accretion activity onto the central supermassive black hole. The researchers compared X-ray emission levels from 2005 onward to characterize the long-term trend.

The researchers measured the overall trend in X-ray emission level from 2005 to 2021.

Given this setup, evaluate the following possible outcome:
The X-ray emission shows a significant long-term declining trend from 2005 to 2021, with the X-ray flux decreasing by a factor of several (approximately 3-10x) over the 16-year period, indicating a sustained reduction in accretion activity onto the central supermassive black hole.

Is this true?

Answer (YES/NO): NO